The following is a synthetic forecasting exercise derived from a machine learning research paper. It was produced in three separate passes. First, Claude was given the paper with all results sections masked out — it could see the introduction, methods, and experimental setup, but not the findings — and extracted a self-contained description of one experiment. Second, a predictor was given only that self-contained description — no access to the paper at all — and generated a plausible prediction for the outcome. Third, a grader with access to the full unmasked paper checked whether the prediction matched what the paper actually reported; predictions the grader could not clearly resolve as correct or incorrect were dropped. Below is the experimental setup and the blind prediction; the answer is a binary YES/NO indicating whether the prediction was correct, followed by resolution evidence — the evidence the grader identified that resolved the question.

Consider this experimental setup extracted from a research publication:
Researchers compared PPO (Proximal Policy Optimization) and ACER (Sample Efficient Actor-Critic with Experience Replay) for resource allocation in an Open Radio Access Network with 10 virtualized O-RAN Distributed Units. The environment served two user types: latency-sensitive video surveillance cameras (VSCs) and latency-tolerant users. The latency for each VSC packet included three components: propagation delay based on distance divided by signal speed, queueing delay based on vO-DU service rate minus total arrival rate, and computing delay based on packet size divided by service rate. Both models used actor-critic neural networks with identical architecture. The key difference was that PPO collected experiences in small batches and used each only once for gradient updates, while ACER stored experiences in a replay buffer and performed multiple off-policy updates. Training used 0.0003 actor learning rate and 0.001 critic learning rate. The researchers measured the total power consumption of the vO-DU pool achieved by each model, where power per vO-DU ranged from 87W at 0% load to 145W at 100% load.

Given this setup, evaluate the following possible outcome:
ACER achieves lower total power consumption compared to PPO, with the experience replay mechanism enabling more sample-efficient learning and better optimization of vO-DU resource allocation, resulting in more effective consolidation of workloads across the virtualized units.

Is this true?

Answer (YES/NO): NO